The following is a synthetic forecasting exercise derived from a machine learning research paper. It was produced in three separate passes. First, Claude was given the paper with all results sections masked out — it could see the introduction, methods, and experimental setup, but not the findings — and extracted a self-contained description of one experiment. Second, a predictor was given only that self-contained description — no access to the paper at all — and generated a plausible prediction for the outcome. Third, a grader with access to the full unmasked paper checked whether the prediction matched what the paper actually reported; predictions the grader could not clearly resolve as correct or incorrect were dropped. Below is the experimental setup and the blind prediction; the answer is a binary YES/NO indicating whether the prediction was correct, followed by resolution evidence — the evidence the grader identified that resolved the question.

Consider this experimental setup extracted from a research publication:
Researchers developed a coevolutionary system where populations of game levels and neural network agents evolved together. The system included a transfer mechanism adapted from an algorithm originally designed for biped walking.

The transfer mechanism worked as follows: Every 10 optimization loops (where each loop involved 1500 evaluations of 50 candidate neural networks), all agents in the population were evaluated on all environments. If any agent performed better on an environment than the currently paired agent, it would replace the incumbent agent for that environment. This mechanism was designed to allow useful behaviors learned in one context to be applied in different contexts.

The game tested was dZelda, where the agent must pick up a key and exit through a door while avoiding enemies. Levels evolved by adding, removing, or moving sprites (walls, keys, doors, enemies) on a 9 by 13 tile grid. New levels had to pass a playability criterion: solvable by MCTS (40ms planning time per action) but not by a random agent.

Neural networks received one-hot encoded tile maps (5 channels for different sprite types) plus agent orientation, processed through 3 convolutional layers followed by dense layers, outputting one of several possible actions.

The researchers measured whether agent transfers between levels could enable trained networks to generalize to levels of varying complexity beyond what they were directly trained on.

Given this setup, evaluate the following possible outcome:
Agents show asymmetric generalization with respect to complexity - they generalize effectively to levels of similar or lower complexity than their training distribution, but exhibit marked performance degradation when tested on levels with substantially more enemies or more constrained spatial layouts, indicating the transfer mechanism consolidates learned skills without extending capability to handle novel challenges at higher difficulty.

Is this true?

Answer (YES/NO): NO